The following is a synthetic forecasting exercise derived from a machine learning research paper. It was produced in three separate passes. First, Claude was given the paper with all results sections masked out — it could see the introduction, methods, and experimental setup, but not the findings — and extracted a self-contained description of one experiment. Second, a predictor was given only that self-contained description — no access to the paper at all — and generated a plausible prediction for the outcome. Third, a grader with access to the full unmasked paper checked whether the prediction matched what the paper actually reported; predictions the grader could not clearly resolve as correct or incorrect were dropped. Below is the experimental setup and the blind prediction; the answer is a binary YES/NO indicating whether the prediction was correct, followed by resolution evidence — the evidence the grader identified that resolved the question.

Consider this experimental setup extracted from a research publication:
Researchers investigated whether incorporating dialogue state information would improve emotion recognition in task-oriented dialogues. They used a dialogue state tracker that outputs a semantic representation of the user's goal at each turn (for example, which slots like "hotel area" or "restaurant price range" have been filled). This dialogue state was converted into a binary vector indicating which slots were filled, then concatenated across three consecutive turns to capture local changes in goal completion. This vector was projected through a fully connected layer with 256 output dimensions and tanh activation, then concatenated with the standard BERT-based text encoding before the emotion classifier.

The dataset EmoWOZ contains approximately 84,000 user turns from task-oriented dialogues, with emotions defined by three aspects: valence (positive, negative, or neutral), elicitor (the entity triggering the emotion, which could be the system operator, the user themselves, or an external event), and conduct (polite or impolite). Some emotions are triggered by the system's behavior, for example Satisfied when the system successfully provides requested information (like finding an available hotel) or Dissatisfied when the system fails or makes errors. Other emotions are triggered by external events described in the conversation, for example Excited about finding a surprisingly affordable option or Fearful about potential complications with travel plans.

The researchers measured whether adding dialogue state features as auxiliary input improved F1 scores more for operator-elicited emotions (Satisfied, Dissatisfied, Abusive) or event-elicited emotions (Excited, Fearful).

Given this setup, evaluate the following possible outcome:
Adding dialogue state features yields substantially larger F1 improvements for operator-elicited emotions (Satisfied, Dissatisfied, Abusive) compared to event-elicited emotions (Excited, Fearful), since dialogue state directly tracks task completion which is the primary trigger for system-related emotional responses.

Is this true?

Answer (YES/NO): NO